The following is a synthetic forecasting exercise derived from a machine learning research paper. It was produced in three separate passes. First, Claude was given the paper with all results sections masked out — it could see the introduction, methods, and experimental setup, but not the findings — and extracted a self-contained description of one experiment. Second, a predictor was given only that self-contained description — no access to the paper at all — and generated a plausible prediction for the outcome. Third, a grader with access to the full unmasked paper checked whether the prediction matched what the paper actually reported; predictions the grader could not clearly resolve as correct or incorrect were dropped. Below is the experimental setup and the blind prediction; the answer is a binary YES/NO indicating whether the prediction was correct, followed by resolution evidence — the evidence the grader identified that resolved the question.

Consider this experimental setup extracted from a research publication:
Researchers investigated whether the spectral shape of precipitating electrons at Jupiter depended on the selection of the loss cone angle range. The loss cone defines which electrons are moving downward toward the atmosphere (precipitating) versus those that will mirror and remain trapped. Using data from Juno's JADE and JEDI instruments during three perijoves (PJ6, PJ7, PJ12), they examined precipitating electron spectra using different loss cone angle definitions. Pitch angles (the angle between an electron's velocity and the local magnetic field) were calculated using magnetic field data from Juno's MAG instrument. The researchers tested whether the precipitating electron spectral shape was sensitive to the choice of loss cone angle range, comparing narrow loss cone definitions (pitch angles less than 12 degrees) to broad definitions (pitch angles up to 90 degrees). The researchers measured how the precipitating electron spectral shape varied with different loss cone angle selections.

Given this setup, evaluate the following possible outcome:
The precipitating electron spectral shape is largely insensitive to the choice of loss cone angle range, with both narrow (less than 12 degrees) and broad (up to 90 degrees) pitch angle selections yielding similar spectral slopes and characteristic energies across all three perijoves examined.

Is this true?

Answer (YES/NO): YES